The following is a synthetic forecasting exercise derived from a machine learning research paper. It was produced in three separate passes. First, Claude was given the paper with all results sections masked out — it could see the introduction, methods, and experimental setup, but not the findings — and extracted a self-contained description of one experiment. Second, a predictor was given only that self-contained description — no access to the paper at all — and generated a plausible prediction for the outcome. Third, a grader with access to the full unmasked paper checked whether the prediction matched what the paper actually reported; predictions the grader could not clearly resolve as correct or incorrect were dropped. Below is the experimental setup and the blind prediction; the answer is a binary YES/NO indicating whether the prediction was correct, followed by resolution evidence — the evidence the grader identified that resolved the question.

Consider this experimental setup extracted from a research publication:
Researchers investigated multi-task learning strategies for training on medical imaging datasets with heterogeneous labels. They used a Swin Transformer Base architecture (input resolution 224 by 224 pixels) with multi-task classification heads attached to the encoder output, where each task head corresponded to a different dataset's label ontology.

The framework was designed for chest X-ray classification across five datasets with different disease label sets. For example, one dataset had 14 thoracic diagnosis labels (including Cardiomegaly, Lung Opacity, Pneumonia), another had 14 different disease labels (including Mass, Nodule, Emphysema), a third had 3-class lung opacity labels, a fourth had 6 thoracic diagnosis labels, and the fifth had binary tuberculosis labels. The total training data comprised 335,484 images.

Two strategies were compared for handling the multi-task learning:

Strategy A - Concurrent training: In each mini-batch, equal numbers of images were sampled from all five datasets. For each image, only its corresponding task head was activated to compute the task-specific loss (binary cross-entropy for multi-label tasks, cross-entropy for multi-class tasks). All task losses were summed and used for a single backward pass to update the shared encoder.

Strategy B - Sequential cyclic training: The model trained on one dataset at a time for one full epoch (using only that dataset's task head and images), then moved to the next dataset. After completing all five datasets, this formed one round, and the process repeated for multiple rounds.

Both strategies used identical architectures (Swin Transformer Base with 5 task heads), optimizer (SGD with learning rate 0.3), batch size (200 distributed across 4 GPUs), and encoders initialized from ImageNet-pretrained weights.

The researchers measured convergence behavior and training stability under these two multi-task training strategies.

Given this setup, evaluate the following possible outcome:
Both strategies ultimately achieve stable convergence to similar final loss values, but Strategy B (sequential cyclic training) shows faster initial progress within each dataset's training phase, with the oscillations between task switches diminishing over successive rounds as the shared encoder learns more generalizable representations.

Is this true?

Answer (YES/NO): NO